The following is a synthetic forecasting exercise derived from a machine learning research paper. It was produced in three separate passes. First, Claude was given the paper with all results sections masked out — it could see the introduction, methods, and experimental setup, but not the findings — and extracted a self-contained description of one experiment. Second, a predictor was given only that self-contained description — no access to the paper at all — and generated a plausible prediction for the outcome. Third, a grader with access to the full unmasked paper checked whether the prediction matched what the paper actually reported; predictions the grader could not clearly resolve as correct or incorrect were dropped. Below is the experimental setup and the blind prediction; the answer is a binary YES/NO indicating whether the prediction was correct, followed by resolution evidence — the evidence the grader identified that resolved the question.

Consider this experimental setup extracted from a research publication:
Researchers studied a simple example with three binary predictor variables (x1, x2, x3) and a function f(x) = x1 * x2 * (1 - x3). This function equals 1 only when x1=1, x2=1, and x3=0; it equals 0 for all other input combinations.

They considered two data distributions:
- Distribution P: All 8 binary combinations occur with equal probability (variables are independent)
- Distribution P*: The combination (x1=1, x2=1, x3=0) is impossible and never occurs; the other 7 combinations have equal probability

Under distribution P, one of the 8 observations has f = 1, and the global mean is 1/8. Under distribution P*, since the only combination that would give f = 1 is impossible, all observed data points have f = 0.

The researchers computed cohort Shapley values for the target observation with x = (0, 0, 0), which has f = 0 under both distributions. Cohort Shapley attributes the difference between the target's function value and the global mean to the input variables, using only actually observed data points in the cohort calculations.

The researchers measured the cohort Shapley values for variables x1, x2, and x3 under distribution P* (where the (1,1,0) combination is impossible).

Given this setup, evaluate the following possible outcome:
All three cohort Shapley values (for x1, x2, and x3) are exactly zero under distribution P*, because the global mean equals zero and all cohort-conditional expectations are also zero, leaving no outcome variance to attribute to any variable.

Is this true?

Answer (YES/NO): YES